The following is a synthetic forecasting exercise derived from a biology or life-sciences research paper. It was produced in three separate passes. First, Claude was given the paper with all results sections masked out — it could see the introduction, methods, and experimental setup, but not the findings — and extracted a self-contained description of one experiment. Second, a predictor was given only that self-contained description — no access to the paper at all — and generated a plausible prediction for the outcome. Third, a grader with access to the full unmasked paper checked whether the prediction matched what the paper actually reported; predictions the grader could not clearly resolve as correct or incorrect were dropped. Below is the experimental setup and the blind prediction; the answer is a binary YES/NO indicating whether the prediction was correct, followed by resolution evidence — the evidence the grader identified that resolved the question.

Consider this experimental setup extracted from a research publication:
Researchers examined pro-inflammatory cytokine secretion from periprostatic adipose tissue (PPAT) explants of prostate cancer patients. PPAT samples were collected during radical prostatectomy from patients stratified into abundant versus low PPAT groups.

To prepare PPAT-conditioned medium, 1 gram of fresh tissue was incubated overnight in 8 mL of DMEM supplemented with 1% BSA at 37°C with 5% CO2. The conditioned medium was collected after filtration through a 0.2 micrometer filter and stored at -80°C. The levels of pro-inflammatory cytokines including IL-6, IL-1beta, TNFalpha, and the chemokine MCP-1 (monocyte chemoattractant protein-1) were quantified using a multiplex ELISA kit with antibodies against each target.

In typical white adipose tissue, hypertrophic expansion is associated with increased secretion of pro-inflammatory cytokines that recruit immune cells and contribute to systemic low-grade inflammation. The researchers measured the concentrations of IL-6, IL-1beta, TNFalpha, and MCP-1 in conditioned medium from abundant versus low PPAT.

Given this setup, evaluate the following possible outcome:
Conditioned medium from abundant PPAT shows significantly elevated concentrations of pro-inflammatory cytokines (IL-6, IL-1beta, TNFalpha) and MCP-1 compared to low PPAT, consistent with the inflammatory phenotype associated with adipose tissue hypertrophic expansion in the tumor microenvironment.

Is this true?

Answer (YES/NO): NO